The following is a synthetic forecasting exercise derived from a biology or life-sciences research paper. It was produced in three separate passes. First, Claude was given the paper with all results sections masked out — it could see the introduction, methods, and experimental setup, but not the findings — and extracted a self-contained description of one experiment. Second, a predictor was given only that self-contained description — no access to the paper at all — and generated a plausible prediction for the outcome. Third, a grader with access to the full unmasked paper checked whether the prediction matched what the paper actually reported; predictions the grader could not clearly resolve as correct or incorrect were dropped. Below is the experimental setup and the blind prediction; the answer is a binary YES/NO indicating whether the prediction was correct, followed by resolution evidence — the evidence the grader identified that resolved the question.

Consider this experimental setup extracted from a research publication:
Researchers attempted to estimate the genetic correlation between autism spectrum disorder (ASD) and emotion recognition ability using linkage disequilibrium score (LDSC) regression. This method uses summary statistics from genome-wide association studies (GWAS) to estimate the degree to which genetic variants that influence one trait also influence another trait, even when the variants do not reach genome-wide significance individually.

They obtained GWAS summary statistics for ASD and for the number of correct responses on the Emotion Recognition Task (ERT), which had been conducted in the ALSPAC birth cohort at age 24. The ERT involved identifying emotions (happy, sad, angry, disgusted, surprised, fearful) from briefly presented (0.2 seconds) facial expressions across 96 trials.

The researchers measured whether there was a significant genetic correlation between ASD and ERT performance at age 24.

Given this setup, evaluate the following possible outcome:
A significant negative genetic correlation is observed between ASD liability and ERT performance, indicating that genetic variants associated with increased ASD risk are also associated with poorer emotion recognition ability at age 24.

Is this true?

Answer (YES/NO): NO